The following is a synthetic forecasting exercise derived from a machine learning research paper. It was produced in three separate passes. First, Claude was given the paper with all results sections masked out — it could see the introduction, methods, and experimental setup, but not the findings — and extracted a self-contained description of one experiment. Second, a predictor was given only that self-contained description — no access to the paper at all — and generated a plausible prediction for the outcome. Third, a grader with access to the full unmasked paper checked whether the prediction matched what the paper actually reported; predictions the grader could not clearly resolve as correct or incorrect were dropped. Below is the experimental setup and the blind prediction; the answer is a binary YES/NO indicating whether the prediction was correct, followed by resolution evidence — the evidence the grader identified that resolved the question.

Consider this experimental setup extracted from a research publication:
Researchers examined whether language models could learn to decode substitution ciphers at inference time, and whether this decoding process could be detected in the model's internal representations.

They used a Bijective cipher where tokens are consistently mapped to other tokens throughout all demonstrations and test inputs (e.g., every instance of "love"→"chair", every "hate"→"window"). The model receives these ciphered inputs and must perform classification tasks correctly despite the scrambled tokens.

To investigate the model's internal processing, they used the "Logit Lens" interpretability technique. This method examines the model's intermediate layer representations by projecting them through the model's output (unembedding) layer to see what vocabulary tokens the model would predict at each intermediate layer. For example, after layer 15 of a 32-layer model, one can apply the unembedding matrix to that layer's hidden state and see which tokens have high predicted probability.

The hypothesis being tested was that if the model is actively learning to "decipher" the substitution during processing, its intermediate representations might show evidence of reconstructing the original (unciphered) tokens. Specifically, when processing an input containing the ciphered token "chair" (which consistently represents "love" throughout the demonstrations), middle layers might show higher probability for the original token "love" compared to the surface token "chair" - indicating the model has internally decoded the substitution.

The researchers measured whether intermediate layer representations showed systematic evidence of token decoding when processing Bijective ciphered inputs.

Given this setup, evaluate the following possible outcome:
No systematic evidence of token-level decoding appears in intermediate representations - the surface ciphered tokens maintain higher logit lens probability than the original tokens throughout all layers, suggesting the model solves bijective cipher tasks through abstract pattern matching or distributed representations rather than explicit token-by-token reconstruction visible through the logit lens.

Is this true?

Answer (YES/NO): NO